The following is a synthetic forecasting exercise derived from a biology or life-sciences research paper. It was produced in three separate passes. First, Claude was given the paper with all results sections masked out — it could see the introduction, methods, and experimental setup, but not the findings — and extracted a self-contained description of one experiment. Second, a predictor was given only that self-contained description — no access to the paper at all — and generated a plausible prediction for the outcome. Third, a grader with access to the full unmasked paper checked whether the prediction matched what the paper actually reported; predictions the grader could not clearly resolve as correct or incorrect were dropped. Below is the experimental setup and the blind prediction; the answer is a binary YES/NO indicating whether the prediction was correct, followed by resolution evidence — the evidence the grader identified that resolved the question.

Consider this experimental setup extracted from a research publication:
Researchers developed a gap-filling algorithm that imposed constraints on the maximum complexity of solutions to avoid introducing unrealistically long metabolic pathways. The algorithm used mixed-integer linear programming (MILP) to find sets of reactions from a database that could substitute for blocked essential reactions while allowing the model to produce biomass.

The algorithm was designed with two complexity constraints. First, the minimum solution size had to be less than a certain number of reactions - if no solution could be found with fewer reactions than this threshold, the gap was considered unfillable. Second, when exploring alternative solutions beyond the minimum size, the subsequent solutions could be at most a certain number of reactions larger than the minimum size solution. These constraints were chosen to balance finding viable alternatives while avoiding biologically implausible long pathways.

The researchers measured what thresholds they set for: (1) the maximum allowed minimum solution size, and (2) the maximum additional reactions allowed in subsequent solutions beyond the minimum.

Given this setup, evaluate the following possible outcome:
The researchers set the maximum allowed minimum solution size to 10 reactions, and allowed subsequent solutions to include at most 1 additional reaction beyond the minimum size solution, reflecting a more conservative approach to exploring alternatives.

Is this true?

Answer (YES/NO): NO